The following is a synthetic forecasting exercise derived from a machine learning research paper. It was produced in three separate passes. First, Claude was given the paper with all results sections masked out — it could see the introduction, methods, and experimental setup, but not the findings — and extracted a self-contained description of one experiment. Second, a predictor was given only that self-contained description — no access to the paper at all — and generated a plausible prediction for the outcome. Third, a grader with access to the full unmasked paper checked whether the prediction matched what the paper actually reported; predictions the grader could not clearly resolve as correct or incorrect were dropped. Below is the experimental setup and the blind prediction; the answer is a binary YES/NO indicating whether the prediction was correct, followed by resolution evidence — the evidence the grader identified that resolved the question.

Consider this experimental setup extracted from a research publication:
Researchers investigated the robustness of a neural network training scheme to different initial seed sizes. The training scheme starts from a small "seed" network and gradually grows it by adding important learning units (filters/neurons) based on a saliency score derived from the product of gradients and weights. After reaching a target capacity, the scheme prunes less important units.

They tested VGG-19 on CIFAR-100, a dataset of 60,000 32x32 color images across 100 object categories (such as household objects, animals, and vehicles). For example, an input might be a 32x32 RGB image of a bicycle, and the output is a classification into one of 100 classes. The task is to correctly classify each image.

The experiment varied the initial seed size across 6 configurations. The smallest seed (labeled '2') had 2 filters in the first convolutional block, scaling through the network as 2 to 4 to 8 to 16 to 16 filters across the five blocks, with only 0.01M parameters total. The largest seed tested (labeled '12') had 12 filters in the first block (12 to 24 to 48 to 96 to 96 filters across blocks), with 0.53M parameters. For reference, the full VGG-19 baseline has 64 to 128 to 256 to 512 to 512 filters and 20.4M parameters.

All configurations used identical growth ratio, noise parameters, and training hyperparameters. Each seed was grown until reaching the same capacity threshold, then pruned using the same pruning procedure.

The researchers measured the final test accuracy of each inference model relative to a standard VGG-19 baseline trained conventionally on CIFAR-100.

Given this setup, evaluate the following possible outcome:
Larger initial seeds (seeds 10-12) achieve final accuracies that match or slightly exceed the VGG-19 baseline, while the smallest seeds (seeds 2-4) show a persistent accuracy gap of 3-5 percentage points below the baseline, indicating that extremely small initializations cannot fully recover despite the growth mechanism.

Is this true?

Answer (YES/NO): NO